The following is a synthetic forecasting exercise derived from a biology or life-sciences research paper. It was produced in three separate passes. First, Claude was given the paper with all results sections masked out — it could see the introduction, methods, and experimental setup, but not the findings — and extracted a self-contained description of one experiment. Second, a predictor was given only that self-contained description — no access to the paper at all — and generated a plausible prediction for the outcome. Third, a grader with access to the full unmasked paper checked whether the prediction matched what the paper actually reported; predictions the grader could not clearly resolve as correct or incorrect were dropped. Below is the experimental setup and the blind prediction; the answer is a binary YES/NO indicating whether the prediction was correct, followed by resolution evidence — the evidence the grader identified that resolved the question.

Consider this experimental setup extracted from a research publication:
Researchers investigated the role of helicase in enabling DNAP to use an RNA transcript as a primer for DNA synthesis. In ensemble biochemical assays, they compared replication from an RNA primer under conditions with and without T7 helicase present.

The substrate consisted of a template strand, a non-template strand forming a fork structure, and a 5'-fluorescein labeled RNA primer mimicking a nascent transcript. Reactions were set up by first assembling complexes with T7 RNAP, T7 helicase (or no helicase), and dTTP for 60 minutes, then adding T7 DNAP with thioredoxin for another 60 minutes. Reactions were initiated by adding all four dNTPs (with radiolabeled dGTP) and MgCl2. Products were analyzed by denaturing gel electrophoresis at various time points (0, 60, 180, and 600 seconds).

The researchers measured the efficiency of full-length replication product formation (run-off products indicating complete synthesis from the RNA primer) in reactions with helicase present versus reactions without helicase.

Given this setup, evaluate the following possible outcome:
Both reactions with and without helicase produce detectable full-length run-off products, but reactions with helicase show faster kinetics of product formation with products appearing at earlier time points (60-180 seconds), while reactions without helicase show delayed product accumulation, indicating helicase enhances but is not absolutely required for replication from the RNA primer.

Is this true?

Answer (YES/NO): NO